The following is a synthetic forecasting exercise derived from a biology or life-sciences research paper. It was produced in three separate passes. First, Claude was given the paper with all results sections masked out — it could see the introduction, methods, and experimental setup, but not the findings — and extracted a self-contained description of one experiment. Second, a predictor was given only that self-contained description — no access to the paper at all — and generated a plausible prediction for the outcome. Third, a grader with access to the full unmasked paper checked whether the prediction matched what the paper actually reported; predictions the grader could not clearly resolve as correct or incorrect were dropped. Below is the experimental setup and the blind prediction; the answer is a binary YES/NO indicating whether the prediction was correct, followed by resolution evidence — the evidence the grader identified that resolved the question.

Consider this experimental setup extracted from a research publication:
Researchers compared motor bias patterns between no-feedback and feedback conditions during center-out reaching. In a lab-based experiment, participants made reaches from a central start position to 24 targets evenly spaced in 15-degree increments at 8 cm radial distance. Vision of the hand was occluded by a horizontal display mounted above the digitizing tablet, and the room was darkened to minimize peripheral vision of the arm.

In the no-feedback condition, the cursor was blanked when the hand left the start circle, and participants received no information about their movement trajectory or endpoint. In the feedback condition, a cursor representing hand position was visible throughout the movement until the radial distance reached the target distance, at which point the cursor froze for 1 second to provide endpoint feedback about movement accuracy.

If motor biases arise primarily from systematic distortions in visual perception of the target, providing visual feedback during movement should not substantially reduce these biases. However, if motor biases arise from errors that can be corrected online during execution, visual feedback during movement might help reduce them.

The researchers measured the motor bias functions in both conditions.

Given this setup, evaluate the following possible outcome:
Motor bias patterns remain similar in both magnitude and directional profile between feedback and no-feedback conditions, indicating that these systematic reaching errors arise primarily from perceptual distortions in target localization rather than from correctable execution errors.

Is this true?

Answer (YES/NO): NO